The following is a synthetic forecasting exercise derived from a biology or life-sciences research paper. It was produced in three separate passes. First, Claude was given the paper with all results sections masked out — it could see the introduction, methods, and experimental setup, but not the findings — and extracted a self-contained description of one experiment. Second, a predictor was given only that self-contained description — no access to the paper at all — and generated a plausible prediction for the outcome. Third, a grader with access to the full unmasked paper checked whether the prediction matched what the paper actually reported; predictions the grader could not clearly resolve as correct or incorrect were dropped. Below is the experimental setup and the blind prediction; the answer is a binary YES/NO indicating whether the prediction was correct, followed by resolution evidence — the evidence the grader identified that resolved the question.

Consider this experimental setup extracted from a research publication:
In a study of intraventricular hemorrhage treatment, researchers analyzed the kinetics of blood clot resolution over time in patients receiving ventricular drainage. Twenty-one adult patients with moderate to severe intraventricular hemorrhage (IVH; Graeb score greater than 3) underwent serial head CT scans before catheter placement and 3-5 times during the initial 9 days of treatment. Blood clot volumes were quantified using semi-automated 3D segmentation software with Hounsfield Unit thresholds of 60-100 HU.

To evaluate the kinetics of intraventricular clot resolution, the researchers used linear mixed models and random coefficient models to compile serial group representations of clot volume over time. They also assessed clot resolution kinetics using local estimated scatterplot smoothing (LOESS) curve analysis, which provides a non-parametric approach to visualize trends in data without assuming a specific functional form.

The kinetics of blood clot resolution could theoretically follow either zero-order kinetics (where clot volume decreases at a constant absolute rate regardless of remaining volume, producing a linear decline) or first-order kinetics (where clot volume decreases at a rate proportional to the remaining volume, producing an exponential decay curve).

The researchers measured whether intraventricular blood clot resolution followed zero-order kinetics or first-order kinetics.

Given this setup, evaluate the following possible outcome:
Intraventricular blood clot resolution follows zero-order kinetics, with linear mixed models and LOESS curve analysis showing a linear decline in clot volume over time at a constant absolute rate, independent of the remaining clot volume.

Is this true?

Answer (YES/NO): YES